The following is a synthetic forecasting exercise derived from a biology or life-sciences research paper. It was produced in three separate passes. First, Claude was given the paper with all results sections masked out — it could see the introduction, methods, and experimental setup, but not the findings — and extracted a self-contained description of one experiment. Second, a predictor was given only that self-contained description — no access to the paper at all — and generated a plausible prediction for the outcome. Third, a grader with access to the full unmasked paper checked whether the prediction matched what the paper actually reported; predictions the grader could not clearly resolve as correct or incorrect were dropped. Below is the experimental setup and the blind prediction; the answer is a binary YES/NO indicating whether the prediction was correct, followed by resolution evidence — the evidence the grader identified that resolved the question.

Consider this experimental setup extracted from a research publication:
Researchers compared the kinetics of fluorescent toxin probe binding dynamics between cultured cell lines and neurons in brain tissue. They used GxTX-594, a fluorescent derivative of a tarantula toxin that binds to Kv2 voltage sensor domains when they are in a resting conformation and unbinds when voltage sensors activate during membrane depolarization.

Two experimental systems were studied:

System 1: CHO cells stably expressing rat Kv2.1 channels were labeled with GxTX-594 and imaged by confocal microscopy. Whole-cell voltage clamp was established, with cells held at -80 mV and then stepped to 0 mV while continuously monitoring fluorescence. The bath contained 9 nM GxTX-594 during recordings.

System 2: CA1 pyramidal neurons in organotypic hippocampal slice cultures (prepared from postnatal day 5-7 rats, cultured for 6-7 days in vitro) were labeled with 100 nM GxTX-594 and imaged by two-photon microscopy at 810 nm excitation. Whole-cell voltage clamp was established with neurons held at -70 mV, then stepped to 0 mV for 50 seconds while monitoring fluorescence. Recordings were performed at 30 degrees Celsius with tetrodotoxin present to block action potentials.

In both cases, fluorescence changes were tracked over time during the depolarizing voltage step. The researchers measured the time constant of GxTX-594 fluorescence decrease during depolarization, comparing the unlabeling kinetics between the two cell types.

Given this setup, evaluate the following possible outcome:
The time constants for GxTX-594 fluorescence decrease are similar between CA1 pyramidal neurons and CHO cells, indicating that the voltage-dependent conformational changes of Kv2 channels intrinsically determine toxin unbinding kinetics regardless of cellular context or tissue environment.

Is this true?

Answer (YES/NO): YES